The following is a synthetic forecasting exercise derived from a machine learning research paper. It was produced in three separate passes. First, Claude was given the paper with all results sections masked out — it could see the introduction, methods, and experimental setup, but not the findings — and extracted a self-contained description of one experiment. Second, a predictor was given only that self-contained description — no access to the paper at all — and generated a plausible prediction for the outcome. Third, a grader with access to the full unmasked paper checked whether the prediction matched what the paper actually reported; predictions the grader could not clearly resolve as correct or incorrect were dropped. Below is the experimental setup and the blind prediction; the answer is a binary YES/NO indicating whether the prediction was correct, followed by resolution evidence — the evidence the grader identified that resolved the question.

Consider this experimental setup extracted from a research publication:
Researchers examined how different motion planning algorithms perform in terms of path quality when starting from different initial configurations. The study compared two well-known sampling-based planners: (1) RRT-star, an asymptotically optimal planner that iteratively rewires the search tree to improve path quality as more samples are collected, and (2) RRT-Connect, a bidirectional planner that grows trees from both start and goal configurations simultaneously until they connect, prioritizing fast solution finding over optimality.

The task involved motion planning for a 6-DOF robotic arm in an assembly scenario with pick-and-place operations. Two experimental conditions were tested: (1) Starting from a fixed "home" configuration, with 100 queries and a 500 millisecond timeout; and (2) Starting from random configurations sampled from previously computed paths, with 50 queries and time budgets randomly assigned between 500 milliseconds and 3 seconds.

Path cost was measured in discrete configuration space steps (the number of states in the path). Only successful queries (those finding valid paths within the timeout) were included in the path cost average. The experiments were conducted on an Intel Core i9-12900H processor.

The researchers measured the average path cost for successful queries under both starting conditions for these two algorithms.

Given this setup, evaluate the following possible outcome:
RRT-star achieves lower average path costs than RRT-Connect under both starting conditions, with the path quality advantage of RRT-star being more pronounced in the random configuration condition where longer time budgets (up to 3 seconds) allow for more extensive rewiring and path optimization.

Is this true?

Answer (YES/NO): NO